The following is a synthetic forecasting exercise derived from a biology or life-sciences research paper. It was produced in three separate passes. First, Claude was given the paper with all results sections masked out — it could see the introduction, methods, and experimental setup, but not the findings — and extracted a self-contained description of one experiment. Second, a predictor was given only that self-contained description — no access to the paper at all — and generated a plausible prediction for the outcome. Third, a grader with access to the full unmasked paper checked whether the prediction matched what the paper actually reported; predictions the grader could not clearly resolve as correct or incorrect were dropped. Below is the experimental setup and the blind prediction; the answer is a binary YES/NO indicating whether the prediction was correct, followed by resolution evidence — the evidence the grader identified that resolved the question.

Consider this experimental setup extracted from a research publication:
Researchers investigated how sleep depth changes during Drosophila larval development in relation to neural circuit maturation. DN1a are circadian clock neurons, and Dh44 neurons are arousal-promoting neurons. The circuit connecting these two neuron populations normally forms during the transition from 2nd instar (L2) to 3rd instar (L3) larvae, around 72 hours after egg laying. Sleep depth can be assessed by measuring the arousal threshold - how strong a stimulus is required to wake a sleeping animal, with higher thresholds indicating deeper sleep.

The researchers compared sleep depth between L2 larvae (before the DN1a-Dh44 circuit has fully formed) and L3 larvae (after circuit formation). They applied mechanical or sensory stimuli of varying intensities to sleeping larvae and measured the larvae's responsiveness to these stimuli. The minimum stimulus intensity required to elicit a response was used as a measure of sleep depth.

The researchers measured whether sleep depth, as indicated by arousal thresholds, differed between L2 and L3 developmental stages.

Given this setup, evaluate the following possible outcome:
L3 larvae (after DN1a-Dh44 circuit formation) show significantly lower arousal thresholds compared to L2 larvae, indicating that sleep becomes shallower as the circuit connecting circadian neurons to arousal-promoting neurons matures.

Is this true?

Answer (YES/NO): NO